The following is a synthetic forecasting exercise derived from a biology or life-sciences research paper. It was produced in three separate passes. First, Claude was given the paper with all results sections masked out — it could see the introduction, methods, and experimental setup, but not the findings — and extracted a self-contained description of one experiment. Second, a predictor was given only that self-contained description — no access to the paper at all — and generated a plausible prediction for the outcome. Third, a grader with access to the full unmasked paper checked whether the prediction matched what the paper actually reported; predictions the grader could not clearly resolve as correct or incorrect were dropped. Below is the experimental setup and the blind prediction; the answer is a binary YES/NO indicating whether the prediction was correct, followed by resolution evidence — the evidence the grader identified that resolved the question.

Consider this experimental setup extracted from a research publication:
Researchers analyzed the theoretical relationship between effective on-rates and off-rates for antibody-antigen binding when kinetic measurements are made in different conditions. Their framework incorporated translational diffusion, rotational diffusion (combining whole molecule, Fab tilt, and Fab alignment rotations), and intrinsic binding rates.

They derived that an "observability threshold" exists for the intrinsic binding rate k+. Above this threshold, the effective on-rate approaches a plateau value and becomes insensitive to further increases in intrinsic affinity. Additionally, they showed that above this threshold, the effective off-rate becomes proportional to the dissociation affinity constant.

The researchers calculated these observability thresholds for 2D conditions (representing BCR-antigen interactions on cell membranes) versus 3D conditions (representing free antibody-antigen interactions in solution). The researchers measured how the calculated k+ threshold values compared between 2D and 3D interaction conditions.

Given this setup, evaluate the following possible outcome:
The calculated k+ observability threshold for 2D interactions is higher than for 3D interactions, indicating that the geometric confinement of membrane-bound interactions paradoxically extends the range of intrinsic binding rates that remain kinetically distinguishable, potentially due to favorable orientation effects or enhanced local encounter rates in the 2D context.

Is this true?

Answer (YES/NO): NO